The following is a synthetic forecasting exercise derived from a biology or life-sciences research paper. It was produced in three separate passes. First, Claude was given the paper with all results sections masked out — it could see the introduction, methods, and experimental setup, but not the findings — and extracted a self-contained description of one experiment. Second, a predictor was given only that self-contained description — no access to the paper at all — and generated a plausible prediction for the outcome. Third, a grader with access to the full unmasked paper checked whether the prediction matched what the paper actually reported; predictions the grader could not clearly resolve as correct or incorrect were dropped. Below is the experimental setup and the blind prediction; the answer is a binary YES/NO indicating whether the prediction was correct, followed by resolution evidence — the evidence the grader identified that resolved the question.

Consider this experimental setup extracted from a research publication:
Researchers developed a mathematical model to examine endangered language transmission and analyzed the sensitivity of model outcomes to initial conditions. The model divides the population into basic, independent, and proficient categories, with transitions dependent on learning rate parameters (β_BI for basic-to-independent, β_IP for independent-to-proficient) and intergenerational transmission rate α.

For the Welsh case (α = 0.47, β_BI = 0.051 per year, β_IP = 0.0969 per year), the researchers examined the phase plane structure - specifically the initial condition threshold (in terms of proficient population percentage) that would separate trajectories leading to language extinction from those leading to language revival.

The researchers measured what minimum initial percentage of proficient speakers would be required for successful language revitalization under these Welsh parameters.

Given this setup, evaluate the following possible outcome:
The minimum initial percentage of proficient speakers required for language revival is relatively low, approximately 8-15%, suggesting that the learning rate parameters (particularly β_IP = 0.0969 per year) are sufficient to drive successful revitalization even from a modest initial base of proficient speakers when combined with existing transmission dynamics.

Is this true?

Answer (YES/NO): NO